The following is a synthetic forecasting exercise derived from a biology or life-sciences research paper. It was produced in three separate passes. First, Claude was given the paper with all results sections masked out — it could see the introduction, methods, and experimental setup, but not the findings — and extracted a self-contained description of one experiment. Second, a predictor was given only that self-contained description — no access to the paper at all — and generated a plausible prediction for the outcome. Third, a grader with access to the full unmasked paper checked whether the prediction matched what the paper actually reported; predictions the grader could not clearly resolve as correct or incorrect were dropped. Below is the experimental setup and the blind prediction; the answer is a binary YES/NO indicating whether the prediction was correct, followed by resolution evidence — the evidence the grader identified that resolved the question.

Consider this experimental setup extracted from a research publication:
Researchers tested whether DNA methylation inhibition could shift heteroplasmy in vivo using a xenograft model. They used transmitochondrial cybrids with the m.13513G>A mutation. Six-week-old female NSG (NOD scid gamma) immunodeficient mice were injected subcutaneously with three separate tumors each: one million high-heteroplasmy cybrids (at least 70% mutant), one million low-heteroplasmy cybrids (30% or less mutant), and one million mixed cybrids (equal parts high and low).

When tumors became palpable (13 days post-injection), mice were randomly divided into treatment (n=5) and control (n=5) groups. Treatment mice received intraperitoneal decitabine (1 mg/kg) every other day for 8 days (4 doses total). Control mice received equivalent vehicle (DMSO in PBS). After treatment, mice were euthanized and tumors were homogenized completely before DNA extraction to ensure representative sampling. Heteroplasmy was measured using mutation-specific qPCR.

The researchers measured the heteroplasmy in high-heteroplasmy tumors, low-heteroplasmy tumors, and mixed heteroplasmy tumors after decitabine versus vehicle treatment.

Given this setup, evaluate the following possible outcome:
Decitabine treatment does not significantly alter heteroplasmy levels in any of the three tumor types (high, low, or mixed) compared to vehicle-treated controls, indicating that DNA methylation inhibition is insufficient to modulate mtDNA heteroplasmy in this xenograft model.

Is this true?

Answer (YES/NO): NO